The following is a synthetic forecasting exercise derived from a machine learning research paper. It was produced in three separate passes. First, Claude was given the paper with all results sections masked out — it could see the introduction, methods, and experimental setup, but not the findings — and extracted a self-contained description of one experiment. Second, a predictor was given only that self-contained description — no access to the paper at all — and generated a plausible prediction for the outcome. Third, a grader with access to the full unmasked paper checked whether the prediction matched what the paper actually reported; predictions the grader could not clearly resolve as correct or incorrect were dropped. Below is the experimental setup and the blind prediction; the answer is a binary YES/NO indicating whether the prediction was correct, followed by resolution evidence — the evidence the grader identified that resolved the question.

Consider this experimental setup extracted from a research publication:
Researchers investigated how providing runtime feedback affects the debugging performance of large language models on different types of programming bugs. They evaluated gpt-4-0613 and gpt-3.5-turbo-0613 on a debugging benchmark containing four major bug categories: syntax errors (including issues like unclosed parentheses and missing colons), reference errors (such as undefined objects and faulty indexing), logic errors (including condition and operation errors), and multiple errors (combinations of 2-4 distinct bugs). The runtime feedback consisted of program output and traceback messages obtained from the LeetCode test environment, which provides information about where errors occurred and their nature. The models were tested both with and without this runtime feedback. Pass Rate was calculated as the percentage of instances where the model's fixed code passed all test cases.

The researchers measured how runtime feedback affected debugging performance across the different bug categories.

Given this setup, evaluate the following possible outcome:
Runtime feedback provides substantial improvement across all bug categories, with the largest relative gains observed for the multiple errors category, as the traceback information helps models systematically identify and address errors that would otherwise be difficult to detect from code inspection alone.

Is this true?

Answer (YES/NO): NO